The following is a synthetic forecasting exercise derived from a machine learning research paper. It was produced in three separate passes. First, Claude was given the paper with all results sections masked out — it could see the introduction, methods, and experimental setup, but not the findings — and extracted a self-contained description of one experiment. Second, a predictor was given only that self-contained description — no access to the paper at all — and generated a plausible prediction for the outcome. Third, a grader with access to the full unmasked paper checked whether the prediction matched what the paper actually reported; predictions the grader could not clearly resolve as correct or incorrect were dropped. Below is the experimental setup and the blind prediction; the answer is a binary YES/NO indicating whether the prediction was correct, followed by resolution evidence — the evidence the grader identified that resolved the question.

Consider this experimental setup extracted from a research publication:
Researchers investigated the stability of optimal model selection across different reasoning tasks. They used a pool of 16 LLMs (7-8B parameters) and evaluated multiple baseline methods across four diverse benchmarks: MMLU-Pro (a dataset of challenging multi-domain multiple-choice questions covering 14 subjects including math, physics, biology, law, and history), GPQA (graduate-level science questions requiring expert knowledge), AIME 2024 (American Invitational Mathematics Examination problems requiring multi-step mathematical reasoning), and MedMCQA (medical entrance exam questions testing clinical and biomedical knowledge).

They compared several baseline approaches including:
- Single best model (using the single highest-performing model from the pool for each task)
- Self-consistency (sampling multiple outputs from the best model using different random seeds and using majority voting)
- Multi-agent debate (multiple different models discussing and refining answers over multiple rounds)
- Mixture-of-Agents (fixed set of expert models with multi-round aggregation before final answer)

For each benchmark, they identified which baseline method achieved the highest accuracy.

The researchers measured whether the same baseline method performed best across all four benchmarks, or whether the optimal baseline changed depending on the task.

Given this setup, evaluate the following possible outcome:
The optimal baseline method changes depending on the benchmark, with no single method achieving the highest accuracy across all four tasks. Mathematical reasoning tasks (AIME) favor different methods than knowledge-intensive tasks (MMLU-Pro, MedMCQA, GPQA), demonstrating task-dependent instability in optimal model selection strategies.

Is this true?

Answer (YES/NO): NO